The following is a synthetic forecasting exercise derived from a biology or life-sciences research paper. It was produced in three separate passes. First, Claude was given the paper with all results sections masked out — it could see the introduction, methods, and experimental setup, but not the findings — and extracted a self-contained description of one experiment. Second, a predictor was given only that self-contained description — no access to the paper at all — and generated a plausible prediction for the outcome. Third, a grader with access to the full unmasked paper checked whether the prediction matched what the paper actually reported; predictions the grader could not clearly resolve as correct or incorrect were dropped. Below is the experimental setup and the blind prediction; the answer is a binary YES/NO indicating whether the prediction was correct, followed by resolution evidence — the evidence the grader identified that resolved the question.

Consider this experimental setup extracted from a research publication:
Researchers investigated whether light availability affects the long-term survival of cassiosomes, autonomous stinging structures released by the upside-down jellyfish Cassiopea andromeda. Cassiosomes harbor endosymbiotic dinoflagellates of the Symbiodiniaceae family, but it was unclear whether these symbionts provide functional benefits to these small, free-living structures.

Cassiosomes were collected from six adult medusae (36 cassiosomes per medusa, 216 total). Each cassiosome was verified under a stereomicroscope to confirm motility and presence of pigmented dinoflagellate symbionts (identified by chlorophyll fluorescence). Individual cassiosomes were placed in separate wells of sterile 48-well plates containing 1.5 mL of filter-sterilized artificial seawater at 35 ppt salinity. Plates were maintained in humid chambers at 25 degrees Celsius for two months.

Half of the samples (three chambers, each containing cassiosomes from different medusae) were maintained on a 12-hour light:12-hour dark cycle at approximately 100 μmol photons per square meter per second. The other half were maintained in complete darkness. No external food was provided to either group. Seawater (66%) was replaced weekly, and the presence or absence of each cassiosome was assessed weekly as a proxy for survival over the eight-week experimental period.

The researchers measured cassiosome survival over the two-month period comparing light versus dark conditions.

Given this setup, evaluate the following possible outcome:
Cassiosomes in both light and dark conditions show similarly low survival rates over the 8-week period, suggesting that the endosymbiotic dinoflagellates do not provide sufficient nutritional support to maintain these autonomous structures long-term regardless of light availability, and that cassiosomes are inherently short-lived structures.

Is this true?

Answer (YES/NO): NO